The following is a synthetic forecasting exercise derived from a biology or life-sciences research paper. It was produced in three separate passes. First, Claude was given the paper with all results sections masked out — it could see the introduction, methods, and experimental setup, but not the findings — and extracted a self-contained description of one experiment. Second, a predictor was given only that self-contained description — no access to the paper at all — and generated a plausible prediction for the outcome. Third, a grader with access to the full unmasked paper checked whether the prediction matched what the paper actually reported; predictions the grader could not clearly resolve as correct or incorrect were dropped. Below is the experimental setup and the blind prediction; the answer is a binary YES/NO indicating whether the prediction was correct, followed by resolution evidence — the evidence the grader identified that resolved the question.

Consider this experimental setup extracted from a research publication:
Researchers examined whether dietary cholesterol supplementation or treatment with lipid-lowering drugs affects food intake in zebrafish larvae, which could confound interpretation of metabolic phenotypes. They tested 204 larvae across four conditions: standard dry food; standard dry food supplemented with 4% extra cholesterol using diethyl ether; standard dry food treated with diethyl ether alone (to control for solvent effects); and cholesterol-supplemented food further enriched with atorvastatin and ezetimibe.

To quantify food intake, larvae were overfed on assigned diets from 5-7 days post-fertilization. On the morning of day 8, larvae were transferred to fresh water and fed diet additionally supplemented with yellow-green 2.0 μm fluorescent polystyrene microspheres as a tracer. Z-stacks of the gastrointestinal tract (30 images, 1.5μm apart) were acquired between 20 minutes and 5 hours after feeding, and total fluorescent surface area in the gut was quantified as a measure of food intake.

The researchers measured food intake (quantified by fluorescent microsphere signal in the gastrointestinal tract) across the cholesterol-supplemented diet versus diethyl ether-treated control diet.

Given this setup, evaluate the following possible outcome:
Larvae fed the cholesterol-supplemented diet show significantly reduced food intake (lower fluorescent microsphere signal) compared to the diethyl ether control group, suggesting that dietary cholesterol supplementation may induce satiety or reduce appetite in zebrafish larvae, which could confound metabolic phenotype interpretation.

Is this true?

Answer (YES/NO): NO